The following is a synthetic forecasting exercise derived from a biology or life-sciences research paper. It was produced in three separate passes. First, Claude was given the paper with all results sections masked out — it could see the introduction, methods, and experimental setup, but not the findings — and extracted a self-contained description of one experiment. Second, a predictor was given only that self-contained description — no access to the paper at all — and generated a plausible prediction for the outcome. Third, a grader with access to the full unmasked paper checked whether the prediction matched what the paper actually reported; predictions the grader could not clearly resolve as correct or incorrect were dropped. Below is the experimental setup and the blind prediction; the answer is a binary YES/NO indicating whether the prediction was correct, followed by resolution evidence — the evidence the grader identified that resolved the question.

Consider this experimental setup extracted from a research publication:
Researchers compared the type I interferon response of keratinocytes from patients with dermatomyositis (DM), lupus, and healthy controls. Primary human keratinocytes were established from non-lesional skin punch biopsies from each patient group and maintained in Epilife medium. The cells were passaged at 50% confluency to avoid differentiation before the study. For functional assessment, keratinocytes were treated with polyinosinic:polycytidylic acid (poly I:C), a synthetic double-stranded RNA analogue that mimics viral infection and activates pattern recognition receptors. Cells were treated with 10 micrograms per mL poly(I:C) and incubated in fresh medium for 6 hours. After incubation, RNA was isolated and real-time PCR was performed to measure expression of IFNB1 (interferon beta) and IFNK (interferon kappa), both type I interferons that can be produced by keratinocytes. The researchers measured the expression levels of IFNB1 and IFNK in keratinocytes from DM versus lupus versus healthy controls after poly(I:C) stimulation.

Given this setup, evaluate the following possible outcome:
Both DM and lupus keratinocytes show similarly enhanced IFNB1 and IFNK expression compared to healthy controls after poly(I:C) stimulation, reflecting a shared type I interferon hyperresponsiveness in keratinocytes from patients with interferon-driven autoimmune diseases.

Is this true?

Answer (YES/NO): NO